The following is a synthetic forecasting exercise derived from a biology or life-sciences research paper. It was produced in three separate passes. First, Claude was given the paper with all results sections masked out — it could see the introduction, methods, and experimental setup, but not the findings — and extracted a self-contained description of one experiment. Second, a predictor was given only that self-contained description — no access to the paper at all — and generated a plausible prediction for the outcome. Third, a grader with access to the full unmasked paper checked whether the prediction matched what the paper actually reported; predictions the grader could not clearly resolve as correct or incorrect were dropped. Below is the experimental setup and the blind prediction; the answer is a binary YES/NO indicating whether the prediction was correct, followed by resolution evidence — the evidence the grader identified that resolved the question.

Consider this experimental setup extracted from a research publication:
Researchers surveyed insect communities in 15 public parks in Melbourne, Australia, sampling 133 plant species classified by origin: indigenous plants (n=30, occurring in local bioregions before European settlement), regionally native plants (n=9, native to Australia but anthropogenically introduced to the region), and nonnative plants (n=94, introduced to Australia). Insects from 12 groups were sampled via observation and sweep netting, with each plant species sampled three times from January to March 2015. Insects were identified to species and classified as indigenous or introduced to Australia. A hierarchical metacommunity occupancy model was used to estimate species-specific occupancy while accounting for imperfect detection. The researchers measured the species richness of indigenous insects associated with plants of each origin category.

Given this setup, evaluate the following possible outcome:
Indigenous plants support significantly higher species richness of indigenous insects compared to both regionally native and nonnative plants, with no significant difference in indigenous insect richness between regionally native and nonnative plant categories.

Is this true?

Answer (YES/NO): NO